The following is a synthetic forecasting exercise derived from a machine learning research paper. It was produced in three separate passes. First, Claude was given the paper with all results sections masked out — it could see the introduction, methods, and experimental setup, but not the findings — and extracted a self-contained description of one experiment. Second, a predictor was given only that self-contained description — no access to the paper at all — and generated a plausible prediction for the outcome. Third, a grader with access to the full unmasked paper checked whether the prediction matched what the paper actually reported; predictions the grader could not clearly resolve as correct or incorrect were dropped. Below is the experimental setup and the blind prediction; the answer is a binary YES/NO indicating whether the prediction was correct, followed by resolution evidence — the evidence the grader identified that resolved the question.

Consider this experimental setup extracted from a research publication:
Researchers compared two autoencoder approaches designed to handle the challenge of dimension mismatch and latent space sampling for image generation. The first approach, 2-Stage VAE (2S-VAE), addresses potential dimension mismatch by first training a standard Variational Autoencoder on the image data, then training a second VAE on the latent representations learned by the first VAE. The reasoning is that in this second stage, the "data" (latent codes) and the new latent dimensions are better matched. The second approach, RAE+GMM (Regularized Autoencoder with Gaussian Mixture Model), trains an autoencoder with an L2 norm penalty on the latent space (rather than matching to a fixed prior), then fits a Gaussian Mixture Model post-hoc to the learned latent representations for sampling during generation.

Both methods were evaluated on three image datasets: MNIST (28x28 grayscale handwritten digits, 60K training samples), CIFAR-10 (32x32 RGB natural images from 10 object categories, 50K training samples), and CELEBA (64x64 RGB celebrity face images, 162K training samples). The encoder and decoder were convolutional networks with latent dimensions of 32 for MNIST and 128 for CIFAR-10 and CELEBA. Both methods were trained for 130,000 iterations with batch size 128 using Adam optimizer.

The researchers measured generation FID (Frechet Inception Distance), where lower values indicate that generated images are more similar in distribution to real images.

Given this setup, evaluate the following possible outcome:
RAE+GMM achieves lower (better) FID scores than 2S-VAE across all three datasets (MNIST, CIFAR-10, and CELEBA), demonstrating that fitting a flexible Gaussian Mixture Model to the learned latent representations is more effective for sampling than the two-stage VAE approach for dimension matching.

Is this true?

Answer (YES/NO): YES